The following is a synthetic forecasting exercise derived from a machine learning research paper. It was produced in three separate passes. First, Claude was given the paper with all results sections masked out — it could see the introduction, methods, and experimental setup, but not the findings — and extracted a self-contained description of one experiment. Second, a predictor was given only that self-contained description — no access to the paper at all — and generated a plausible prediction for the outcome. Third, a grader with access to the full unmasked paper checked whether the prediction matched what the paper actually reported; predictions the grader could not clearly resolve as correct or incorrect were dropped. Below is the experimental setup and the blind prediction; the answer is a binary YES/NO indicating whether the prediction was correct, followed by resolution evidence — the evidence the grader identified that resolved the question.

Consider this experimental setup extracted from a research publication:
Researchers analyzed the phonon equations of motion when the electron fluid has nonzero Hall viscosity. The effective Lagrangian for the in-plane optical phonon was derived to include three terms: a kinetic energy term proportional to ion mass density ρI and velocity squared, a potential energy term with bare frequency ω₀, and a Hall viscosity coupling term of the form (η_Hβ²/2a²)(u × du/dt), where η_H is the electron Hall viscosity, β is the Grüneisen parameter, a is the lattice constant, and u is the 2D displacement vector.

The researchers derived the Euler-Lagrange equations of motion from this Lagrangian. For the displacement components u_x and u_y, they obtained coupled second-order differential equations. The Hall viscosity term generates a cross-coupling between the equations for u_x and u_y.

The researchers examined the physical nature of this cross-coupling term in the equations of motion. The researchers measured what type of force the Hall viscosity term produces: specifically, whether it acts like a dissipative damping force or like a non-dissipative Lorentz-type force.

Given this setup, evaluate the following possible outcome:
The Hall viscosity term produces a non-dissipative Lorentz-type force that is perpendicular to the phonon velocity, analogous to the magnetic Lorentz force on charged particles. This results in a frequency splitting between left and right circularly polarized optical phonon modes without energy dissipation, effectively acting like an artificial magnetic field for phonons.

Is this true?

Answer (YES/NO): YES